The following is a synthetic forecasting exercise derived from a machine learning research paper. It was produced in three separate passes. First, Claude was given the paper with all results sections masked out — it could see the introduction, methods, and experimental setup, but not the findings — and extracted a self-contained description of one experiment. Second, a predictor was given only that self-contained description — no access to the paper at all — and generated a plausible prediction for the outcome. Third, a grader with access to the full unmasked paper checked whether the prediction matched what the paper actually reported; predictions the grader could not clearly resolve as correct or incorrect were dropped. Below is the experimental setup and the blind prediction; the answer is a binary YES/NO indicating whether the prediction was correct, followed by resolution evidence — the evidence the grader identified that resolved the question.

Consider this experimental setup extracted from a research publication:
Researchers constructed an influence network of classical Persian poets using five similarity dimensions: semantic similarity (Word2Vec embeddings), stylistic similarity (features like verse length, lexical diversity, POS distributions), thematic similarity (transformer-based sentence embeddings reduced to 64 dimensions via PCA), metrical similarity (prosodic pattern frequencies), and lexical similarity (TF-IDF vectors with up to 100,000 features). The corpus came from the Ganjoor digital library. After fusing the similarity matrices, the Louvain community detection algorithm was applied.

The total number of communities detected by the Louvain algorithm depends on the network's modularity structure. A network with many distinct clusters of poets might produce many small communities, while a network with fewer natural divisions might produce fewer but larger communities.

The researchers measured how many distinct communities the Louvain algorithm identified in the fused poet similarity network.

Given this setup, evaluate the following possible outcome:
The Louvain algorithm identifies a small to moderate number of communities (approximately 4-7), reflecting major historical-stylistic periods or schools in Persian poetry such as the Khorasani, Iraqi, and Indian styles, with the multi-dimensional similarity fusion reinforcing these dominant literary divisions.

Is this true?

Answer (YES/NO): NO